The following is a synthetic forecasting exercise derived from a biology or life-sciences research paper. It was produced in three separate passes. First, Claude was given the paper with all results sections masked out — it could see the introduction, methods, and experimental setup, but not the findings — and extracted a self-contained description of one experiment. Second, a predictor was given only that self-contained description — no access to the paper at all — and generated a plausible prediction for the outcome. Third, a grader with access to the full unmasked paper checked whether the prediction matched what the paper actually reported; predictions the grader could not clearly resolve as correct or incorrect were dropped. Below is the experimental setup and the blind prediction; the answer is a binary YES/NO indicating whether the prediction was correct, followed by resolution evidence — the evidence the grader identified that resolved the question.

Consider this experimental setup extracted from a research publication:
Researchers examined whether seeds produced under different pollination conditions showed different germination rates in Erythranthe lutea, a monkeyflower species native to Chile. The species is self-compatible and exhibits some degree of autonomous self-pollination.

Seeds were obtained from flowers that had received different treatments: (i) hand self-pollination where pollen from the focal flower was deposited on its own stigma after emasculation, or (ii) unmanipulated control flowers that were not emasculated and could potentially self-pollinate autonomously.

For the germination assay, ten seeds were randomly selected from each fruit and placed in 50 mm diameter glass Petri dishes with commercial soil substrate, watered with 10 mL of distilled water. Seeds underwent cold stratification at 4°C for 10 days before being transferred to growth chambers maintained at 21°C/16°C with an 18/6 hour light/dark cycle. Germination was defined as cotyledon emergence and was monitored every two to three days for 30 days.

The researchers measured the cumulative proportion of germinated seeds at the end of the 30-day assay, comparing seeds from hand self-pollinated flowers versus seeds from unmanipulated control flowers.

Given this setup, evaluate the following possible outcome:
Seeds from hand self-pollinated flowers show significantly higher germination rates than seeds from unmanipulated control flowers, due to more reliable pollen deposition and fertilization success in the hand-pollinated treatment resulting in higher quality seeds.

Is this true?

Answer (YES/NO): NO